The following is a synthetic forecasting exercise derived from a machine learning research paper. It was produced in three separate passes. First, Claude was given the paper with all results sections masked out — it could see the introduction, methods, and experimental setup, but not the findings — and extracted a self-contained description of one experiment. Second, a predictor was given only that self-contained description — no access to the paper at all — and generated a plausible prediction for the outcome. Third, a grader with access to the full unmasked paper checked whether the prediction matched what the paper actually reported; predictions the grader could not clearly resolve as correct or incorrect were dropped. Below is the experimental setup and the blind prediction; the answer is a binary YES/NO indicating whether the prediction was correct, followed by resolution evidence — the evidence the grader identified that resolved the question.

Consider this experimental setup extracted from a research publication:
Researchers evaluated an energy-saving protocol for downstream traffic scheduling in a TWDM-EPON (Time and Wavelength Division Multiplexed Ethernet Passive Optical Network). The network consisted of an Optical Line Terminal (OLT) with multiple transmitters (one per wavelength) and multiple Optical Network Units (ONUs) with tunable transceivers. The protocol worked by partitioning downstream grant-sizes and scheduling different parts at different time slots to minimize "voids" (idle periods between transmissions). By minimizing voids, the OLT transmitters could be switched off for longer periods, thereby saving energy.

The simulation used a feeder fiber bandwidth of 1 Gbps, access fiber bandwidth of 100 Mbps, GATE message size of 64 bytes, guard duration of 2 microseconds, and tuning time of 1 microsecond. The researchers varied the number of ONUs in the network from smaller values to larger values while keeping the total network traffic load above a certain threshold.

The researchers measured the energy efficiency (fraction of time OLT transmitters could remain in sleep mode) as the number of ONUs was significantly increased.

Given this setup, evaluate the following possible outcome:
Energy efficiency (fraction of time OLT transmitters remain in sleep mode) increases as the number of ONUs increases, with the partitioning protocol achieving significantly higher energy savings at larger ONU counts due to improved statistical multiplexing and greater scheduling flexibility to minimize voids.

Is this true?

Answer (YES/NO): NO